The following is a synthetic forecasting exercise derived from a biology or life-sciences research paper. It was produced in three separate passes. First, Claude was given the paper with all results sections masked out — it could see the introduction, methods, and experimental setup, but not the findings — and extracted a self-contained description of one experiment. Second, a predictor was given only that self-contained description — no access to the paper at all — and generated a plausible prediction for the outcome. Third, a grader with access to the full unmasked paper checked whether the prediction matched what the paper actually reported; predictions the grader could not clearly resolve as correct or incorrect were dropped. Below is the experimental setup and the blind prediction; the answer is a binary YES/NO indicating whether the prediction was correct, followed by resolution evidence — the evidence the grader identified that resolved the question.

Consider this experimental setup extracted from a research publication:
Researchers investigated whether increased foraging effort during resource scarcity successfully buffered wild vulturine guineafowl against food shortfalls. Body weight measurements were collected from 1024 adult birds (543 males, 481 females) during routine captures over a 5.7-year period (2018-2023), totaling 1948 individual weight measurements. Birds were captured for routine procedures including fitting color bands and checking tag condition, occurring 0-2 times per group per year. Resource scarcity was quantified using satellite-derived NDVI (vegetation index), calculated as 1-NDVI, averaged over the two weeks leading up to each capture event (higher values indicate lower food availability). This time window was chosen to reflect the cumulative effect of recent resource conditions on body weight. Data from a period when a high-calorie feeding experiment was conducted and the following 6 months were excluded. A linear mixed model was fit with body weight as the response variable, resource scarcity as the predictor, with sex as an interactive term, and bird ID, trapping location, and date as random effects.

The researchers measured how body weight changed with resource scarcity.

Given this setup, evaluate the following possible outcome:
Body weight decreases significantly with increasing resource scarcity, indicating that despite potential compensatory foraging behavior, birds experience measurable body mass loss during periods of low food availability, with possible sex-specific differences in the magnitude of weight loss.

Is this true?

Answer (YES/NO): YES